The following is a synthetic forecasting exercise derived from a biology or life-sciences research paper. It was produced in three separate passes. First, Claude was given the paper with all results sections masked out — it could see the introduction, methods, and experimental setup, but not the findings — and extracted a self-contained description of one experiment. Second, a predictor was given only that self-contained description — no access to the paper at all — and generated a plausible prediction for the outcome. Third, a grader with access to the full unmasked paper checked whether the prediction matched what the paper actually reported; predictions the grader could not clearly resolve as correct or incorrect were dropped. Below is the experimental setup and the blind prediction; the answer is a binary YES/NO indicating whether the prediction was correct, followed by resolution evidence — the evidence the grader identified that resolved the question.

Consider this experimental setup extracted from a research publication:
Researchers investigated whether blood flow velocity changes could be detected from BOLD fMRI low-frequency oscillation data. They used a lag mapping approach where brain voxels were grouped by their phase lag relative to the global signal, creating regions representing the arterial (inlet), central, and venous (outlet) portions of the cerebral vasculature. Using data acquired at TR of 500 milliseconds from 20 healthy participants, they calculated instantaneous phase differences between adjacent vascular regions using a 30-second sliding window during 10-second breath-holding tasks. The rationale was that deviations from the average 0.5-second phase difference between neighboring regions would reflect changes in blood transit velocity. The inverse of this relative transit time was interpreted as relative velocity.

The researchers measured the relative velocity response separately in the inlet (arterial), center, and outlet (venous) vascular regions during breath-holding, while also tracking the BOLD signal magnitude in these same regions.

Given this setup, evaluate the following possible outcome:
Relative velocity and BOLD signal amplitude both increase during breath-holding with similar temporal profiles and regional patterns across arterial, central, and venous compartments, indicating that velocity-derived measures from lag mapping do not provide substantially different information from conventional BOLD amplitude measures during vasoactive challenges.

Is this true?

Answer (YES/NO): NO